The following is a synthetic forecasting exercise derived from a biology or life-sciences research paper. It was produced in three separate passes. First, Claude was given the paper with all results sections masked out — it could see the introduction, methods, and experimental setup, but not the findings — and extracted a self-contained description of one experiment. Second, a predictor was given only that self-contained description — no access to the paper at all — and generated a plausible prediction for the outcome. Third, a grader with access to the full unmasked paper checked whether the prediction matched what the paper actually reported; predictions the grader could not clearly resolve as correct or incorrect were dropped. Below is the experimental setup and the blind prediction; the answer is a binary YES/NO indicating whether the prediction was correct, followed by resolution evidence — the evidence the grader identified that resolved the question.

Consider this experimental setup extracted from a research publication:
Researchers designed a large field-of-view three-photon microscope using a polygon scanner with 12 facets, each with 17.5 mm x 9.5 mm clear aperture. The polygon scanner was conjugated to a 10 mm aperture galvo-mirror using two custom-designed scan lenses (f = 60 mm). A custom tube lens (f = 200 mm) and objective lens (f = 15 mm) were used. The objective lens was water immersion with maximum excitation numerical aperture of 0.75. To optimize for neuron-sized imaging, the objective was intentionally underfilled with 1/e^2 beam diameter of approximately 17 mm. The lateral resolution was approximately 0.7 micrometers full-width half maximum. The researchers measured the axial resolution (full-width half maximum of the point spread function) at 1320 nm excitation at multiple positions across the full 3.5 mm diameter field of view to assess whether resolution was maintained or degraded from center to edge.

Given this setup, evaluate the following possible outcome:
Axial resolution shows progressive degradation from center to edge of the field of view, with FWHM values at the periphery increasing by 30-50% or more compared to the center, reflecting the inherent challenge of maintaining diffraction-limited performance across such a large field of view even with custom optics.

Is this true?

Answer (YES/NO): NO